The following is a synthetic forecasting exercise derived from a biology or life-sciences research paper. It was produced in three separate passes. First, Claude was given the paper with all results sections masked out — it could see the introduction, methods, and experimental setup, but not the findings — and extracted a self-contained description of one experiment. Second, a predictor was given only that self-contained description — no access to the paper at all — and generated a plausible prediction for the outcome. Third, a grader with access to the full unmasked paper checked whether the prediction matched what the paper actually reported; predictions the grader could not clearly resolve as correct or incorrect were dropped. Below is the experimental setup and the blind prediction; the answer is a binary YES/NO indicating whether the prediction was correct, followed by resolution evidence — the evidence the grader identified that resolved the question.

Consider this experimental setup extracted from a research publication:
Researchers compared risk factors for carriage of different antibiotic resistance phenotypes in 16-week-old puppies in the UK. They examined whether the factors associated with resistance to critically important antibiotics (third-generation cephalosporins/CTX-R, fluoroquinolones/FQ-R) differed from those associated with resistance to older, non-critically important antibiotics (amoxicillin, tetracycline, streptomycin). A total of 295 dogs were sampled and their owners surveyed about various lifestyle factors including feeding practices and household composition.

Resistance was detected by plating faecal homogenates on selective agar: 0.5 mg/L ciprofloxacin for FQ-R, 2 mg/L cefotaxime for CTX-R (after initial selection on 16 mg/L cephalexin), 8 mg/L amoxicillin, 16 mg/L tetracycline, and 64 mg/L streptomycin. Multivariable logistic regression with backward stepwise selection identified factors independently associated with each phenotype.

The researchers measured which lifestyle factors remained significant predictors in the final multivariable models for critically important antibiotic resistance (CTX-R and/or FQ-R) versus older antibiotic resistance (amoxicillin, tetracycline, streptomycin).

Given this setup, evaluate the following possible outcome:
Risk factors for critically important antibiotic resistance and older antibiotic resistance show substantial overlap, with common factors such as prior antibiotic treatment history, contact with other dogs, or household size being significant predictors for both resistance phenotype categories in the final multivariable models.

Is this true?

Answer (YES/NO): NO